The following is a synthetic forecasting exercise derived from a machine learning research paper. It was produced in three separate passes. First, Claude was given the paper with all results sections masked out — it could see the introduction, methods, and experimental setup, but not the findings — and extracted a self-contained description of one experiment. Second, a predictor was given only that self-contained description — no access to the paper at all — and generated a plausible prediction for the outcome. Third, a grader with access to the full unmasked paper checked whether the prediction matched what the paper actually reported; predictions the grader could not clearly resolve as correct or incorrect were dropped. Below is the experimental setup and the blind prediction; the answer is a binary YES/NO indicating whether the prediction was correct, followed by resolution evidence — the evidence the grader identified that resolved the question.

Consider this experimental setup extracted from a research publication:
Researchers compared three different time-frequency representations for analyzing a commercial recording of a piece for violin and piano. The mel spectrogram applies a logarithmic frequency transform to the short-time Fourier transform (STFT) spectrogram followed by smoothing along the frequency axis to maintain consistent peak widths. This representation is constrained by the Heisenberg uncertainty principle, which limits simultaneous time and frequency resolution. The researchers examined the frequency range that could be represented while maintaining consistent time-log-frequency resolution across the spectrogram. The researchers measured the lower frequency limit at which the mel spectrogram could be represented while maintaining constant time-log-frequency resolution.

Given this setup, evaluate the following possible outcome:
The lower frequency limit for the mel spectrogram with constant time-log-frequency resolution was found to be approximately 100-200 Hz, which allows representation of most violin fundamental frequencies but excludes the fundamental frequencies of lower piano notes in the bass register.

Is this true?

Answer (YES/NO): NO